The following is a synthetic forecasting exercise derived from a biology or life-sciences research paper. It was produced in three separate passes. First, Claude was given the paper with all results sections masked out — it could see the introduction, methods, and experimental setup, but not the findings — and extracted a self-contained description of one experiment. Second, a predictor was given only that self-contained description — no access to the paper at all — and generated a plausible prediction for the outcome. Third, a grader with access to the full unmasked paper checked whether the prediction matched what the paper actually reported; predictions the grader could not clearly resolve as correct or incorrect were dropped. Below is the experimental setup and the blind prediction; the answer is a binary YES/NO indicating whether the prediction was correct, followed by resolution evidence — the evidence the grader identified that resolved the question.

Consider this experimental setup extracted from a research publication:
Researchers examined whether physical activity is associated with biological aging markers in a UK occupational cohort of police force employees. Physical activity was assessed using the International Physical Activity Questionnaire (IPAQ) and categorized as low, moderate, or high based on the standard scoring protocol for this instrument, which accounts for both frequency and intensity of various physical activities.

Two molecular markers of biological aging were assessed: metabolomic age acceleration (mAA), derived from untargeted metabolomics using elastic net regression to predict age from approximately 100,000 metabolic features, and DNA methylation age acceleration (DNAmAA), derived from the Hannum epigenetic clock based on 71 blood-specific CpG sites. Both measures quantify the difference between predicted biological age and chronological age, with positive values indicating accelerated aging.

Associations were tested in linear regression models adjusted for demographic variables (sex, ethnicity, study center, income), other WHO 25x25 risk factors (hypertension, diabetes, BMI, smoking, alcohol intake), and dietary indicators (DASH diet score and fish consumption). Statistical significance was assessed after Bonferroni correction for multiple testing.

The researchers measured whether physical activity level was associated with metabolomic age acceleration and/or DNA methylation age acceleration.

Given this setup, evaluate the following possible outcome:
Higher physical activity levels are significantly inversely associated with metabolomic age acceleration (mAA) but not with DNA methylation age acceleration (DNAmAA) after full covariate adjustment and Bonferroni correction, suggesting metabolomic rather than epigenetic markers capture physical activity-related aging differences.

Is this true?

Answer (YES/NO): NO